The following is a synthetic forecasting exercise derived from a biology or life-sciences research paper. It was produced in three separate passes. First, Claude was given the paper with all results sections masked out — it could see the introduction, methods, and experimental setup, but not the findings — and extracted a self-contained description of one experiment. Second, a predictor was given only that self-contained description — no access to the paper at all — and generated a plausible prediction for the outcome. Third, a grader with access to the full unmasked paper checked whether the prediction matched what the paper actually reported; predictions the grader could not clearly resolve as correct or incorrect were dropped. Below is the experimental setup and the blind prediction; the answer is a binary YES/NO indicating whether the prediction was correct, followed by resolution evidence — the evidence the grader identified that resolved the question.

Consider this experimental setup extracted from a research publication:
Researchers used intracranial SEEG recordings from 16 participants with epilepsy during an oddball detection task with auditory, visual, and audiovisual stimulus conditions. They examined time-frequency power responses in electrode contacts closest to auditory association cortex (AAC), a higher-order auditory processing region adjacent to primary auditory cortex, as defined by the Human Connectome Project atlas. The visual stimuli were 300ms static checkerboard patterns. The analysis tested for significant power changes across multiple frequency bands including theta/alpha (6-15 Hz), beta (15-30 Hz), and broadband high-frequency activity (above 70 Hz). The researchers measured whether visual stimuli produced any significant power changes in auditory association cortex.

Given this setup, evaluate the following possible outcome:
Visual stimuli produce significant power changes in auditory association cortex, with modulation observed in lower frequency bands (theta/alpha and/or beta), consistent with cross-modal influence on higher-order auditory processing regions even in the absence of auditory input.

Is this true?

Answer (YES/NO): YES